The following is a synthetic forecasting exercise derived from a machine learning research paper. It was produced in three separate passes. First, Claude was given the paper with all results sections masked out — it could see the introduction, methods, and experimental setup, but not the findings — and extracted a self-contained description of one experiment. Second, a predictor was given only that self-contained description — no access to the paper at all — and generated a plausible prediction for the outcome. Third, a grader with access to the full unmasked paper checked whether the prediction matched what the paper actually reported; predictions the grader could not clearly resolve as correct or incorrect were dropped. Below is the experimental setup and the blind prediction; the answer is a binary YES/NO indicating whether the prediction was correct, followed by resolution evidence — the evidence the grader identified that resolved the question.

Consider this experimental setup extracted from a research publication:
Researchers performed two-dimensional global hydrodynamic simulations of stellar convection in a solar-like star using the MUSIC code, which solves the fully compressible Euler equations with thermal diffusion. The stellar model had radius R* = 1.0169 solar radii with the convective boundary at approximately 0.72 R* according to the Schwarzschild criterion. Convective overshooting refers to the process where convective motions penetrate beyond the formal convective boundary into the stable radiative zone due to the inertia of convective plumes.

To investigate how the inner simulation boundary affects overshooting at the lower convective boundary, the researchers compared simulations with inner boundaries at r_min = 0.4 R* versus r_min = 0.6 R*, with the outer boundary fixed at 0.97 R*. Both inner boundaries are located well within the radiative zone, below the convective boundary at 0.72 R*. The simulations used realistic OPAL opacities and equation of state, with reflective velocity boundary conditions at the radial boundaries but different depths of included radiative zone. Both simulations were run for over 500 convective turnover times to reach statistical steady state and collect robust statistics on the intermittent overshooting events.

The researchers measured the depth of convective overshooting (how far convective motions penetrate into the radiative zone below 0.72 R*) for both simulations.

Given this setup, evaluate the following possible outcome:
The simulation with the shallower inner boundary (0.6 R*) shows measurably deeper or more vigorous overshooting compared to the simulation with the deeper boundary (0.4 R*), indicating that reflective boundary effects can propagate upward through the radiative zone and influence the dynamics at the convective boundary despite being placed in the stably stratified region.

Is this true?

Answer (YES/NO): NO